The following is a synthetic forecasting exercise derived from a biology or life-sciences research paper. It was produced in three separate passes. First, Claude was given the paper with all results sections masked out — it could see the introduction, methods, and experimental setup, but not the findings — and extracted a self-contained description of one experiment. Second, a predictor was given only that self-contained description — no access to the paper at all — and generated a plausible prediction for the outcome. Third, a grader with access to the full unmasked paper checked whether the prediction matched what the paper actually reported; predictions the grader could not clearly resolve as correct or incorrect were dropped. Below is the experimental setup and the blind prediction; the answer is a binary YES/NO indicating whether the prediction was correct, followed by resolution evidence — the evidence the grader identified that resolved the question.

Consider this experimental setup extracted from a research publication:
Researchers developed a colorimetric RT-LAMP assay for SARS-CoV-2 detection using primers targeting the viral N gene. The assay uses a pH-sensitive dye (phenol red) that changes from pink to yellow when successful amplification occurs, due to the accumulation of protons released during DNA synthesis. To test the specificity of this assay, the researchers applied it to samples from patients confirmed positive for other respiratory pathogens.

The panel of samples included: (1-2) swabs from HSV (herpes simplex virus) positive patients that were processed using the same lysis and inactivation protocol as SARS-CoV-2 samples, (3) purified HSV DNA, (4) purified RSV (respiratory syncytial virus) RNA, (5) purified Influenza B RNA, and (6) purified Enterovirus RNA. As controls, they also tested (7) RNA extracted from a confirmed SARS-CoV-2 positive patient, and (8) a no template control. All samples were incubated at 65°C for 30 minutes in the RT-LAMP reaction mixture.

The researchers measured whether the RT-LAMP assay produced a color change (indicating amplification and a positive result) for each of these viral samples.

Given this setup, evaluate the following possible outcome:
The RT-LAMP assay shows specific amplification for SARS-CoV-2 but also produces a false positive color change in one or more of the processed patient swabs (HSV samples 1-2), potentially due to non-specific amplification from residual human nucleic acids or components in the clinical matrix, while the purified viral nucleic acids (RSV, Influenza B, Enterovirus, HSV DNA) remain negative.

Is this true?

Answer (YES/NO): NO